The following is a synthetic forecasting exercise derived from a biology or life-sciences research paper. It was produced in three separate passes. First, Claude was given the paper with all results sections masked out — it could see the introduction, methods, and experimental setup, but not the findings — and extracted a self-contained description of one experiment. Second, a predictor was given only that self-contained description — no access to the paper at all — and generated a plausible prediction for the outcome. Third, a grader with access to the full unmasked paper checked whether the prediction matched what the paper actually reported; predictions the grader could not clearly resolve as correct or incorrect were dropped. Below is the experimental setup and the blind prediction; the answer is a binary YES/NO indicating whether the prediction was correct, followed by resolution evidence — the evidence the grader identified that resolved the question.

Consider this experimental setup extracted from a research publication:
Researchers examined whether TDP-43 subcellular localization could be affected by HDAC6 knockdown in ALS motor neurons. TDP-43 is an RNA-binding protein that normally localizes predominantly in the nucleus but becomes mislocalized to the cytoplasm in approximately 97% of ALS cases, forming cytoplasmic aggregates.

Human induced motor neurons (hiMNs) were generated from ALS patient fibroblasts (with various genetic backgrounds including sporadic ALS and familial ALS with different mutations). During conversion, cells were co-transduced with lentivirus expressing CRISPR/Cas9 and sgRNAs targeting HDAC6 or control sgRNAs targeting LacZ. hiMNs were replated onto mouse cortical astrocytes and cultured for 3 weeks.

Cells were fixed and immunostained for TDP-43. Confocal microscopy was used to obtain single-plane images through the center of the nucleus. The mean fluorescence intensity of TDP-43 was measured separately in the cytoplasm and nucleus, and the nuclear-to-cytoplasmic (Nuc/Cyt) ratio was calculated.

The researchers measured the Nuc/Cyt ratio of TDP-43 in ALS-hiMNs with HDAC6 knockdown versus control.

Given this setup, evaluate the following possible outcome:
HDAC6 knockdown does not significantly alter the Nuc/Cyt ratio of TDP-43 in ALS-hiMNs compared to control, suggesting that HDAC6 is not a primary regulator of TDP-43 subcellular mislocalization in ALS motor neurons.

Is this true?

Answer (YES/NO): NO